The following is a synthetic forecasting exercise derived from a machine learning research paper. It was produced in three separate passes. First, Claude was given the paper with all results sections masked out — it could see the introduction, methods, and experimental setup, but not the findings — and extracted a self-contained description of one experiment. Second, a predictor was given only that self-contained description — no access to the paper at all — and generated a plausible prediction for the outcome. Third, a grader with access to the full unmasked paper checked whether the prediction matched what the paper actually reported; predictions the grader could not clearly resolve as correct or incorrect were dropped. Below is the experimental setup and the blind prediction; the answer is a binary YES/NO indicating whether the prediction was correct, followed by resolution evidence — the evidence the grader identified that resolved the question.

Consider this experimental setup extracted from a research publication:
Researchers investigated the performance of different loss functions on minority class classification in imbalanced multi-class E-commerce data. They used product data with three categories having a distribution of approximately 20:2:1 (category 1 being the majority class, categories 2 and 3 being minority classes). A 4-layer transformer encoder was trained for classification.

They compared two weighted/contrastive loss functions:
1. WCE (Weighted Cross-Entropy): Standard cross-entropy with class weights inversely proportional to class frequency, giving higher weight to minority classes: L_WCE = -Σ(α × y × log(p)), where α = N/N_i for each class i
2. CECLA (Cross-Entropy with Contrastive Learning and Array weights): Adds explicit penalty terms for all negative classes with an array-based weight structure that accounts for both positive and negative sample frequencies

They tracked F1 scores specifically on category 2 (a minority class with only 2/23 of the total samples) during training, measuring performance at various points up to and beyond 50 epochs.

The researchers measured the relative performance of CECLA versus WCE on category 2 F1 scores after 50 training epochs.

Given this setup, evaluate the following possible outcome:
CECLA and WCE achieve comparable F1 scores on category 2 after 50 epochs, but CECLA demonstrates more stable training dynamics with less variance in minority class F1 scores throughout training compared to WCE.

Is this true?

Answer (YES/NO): NO